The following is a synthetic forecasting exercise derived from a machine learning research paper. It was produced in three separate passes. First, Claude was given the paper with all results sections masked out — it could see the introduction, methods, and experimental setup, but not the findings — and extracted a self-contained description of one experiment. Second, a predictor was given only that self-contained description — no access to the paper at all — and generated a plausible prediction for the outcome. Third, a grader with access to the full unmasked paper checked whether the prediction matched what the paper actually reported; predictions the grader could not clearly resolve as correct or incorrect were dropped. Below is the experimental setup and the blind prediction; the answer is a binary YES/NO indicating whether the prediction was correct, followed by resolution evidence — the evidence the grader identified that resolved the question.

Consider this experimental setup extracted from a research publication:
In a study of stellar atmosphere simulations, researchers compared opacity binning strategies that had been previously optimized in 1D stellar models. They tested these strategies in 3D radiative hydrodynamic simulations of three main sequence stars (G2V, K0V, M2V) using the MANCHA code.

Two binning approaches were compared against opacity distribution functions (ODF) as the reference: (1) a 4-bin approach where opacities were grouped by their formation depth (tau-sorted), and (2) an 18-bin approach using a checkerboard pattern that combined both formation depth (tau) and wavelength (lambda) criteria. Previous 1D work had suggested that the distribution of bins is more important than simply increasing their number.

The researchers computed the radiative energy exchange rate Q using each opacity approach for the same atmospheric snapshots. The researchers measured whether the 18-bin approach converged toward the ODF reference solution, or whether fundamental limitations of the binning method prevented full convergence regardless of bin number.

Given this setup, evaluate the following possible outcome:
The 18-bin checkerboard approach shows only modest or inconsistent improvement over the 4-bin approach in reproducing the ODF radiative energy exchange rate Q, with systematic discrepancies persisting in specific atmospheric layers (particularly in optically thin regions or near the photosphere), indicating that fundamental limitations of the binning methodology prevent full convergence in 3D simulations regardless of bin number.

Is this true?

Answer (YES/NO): NO